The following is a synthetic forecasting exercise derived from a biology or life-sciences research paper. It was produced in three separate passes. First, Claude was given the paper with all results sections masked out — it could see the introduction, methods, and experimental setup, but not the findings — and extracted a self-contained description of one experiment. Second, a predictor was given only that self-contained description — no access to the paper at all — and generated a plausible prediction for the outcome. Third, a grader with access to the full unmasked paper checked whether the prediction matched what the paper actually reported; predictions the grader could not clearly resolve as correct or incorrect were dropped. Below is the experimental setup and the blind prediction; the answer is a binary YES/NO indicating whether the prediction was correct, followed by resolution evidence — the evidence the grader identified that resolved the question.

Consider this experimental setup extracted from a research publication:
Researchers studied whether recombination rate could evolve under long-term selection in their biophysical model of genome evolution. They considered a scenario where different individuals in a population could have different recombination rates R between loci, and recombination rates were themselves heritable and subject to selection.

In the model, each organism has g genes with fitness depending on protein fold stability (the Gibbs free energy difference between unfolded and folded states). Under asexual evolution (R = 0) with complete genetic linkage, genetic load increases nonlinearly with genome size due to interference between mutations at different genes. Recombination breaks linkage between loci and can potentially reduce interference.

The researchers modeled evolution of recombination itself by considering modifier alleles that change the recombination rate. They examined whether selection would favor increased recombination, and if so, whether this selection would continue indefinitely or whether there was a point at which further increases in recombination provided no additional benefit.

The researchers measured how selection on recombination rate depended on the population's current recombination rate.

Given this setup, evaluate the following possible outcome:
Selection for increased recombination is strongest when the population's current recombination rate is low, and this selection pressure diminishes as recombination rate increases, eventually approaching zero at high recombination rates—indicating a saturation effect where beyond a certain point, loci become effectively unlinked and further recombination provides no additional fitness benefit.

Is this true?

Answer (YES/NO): NO